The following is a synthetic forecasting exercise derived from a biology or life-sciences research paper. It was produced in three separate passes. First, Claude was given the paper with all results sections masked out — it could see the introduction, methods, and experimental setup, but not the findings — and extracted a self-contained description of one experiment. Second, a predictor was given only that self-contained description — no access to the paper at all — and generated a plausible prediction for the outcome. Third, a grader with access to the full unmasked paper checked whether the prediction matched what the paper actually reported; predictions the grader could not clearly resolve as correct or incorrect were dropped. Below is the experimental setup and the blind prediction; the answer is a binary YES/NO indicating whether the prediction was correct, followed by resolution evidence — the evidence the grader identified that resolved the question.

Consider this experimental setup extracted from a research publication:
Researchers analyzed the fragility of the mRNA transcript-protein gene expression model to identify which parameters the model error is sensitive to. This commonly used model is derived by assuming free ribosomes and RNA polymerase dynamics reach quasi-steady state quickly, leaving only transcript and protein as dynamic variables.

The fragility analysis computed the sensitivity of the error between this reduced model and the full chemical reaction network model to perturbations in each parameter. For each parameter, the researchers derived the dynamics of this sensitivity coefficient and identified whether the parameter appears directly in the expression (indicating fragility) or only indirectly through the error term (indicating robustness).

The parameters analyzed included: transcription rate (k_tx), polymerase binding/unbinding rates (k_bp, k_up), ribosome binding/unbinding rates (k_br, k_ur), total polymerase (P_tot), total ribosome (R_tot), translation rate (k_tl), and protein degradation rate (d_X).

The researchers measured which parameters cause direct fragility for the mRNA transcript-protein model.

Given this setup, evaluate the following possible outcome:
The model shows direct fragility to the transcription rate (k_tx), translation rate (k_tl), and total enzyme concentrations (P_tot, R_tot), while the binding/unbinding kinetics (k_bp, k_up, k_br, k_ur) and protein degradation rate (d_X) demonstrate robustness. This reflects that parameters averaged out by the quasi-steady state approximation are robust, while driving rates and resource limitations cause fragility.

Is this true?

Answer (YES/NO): NO